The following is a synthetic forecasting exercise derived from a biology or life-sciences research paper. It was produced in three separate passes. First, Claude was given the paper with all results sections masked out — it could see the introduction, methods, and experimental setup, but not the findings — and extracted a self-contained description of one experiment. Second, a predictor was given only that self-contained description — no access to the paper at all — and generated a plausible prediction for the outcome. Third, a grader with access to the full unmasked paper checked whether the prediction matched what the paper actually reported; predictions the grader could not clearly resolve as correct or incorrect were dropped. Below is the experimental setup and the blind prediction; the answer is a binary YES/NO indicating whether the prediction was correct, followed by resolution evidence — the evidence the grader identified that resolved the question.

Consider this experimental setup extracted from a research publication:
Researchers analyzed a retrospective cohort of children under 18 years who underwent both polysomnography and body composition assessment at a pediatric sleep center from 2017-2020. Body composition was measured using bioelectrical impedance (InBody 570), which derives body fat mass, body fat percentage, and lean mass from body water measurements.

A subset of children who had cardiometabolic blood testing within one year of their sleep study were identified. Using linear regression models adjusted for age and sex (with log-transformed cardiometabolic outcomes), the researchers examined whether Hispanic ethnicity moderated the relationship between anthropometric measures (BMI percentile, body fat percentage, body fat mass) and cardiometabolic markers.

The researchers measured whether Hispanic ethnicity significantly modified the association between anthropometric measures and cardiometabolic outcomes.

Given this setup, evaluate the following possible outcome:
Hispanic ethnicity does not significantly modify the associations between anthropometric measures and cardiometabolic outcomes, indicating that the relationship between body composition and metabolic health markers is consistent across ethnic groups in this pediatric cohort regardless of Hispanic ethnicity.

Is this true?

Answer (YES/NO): YES